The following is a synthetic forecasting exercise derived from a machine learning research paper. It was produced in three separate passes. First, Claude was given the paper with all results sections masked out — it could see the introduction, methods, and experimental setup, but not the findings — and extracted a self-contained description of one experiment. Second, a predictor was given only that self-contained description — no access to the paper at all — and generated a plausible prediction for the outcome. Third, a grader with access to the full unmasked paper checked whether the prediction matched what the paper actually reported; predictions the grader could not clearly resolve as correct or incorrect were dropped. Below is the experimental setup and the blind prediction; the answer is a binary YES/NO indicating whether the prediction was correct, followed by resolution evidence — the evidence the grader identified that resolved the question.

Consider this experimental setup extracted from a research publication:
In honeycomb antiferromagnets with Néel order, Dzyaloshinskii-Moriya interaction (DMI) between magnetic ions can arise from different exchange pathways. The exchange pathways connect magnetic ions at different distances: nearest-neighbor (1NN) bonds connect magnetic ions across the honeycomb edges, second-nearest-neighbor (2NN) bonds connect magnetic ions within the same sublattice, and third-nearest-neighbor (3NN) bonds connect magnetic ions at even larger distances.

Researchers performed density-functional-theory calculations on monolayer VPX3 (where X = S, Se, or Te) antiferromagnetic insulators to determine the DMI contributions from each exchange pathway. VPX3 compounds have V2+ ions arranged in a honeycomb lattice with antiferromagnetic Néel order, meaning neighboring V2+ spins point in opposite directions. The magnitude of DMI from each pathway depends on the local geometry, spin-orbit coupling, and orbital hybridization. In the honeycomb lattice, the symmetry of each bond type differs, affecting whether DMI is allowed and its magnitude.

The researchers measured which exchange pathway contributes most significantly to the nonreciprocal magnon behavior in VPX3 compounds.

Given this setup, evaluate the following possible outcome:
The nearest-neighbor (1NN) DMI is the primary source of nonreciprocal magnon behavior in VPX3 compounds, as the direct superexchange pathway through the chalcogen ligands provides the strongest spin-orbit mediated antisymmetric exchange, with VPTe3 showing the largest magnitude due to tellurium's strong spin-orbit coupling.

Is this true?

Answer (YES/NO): NO